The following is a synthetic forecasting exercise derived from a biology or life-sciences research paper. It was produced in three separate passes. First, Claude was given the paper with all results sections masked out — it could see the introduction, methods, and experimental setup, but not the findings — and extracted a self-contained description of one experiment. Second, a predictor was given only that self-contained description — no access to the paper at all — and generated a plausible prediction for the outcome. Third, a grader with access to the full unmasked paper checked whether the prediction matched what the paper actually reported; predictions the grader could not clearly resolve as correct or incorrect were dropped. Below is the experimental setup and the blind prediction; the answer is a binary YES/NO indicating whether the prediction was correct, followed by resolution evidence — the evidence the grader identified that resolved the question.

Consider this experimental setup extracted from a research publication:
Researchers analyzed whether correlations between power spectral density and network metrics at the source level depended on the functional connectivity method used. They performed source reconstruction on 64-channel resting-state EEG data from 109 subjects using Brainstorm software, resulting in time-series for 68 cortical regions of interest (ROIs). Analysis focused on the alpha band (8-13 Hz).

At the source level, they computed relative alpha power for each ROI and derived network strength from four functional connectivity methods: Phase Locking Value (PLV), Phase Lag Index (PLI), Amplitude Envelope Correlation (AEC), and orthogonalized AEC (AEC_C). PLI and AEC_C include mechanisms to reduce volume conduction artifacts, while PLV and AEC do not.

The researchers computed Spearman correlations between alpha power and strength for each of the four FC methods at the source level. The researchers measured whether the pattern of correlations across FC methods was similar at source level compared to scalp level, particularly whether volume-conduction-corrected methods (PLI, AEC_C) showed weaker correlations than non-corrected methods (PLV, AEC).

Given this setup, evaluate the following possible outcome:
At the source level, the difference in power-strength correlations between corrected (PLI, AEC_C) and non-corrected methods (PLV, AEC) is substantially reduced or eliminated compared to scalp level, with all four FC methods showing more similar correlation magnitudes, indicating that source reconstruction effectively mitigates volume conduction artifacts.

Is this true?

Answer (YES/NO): YES